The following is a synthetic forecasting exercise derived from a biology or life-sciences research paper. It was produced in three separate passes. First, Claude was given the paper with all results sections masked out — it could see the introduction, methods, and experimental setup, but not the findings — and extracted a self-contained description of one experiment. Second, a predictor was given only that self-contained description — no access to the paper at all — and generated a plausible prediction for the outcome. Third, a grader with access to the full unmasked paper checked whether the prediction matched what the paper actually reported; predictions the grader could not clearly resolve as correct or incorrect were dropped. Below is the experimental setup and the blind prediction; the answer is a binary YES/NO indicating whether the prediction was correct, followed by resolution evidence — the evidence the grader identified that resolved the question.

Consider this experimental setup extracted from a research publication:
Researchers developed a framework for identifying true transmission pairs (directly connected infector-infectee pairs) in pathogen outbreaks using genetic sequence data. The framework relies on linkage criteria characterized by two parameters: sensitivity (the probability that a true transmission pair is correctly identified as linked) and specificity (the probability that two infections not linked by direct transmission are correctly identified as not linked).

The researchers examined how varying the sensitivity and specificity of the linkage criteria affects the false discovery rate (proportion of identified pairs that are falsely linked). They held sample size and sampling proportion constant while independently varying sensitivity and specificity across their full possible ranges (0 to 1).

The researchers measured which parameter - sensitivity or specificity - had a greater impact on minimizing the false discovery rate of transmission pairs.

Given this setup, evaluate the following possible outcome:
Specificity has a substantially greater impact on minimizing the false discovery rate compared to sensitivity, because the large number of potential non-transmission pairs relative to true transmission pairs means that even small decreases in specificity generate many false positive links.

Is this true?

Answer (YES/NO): YES